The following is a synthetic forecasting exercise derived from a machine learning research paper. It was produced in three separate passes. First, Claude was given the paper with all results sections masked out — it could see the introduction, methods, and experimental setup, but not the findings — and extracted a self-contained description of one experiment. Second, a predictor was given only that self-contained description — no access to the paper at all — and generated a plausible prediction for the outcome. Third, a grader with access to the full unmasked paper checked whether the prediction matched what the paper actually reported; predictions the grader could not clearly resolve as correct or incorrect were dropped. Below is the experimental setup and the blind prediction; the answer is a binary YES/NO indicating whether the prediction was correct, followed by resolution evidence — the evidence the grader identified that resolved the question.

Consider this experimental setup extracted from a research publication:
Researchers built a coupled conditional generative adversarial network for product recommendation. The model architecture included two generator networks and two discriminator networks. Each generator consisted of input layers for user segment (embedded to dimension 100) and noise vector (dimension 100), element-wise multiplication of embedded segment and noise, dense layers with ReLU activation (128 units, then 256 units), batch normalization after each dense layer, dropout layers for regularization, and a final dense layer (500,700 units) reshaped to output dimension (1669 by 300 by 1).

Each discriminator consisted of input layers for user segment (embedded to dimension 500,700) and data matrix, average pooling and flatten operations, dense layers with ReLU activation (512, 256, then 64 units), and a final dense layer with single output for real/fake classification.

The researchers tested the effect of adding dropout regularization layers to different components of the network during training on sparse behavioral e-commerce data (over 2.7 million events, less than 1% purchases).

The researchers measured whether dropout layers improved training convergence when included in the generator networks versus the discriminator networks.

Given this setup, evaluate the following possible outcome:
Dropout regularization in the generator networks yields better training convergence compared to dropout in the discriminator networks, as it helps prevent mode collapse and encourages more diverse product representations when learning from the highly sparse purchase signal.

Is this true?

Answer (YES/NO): YES